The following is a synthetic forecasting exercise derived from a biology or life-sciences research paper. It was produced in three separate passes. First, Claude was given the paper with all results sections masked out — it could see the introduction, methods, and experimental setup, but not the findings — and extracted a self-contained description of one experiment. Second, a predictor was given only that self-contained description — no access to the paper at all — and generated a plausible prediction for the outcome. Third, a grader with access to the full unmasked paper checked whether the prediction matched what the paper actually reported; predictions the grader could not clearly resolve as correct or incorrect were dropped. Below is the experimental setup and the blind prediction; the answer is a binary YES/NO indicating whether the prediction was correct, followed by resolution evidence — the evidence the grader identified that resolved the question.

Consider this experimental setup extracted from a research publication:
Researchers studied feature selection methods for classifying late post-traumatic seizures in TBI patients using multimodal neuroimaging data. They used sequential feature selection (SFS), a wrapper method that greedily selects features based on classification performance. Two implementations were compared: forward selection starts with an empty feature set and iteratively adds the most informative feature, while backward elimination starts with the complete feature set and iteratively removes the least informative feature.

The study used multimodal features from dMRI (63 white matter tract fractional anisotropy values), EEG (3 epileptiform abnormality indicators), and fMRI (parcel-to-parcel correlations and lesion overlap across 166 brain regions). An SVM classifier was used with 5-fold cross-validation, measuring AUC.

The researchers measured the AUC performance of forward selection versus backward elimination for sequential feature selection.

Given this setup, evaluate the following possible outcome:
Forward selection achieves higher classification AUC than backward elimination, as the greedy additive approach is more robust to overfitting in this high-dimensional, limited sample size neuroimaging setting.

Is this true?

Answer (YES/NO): YES